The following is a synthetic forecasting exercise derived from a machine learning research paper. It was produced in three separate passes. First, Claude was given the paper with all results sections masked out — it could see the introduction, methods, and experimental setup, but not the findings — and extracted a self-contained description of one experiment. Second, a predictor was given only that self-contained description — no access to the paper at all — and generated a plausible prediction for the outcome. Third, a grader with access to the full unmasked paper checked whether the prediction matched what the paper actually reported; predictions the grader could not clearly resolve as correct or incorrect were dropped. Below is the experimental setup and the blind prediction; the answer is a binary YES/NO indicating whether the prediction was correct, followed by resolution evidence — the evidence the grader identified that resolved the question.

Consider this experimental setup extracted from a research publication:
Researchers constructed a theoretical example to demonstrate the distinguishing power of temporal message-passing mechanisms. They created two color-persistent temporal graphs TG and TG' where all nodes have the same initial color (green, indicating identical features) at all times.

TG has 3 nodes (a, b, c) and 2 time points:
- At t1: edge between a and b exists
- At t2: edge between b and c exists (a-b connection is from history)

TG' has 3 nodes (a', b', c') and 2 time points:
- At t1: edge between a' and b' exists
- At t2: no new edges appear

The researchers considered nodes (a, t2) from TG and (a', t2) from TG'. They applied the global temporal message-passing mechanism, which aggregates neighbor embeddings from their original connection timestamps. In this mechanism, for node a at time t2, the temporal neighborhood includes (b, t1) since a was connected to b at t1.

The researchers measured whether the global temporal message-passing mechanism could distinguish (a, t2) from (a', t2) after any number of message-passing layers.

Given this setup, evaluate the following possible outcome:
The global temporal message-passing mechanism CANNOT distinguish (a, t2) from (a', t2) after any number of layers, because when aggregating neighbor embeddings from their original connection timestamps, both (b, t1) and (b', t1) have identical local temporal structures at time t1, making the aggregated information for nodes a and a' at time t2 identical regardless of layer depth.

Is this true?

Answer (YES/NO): YES